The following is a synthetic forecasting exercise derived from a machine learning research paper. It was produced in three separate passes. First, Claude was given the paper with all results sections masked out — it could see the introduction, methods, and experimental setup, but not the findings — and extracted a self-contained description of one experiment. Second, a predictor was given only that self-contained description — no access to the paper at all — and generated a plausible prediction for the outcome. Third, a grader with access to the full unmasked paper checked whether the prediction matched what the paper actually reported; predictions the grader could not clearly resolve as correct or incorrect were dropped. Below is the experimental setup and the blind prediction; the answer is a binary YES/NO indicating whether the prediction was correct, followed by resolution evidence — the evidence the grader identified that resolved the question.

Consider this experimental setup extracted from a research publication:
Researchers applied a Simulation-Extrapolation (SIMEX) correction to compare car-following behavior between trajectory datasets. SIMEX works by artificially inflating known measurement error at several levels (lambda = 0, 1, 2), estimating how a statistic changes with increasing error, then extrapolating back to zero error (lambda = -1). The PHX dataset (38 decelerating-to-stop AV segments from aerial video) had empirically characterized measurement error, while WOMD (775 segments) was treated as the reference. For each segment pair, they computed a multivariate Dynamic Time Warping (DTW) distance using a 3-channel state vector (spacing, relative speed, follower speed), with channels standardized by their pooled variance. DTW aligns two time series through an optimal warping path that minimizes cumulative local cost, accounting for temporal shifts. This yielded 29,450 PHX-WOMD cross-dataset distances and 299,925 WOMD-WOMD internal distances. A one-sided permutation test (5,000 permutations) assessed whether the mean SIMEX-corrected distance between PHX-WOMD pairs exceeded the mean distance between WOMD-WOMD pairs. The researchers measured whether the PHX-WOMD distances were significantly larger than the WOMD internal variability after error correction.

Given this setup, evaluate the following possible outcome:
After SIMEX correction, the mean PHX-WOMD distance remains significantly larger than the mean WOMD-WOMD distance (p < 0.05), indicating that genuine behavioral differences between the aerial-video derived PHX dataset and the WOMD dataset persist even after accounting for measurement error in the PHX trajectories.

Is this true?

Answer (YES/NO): YES